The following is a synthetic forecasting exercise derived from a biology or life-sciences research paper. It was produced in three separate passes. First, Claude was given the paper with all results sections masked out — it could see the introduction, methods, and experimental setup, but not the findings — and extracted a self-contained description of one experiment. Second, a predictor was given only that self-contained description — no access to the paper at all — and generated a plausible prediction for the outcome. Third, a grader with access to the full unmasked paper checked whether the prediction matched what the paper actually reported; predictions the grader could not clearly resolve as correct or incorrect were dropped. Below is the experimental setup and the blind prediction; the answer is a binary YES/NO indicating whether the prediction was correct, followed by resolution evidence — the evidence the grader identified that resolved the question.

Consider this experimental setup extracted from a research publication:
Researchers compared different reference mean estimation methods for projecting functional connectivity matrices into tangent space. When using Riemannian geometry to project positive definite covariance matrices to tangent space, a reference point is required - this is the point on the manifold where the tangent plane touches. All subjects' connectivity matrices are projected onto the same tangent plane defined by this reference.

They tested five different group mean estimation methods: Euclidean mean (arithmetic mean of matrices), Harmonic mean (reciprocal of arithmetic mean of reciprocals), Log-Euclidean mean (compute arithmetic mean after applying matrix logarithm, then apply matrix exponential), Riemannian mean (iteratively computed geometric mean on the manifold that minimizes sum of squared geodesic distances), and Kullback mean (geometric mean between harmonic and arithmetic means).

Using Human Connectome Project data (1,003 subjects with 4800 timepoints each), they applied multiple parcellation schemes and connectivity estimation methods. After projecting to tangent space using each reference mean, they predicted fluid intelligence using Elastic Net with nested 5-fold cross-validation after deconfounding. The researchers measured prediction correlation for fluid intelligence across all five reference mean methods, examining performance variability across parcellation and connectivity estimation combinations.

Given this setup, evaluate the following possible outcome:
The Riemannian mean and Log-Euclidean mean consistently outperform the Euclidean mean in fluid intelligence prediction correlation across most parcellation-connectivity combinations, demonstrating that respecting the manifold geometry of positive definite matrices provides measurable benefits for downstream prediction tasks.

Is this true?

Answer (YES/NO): NO